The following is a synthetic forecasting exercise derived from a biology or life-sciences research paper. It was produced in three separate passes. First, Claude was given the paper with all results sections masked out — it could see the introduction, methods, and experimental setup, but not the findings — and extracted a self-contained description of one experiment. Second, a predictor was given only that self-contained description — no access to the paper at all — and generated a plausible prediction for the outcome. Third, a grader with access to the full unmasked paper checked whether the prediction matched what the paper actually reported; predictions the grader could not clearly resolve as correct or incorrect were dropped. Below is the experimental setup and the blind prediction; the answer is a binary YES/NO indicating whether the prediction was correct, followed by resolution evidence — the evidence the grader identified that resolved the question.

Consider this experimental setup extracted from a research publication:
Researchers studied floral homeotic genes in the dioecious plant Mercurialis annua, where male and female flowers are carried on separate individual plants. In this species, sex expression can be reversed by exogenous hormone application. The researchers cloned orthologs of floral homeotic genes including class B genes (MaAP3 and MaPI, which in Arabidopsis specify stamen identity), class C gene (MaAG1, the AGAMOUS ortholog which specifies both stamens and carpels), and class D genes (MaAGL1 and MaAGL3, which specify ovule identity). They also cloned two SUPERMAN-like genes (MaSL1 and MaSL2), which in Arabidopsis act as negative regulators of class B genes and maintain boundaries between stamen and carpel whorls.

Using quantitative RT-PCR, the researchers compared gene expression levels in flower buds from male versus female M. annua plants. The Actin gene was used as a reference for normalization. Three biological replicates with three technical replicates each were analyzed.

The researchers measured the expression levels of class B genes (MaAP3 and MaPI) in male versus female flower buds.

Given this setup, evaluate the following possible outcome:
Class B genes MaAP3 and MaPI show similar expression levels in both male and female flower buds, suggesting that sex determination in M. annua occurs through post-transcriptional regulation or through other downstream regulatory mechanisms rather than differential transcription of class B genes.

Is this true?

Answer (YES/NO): NO